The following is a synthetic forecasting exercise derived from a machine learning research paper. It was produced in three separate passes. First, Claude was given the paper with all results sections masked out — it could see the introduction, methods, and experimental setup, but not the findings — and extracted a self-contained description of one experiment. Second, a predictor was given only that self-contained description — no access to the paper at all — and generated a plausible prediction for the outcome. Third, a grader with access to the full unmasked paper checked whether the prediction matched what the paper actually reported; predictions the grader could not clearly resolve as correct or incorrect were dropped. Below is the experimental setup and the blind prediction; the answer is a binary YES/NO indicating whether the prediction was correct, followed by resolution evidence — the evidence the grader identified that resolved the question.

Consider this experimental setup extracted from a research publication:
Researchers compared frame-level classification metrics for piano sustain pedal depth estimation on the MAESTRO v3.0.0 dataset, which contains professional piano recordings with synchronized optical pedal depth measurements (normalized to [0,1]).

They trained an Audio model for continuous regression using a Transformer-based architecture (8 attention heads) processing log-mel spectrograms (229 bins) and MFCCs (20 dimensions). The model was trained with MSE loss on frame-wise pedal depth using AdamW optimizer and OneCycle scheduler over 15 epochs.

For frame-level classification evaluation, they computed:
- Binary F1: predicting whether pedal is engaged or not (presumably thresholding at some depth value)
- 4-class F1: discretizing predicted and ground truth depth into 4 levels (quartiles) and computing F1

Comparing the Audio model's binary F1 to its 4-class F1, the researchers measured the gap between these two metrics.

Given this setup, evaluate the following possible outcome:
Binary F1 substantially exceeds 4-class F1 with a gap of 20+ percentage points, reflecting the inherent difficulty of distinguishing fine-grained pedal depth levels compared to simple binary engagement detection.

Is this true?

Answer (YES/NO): NO